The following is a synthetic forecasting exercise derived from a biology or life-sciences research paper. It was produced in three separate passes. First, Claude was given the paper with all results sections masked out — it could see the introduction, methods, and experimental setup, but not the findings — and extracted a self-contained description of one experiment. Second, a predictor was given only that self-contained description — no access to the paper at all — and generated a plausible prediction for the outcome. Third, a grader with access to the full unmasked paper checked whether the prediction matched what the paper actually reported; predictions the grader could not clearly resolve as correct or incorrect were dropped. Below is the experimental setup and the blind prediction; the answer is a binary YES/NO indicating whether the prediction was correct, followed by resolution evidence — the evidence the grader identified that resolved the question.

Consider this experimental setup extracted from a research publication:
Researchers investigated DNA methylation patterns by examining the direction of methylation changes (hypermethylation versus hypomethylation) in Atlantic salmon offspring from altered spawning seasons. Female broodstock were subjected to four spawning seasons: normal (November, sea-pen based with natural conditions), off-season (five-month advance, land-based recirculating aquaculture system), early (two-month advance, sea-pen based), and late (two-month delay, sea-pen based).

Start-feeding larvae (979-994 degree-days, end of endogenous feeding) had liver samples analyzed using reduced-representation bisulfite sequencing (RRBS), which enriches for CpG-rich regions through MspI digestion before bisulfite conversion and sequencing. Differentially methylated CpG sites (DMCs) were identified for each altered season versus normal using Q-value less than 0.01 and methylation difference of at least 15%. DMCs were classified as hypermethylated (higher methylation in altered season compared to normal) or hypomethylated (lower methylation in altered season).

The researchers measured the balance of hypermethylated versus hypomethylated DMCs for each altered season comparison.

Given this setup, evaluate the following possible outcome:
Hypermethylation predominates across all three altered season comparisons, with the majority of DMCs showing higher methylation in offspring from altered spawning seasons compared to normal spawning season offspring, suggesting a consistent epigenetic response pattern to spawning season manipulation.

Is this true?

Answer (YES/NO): NO